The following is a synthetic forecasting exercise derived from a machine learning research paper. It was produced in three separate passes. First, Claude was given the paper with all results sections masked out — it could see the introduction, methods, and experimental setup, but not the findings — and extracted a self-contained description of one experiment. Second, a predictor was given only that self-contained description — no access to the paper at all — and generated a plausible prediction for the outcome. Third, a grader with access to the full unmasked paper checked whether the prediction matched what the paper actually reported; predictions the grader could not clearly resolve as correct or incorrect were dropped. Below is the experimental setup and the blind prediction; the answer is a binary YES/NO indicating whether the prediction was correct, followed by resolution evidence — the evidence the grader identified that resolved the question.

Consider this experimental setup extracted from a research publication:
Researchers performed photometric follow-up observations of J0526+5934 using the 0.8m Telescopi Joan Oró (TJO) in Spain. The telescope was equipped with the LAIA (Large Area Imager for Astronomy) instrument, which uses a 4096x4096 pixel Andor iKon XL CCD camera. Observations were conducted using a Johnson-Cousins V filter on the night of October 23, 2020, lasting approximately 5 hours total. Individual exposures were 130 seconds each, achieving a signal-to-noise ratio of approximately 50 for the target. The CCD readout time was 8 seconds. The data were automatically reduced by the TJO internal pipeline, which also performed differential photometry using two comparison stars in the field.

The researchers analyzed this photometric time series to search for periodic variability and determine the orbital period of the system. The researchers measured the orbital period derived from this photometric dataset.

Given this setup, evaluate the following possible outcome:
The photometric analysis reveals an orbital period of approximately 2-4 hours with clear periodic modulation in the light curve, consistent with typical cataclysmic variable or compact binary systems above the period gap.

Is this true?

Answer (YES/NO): NO